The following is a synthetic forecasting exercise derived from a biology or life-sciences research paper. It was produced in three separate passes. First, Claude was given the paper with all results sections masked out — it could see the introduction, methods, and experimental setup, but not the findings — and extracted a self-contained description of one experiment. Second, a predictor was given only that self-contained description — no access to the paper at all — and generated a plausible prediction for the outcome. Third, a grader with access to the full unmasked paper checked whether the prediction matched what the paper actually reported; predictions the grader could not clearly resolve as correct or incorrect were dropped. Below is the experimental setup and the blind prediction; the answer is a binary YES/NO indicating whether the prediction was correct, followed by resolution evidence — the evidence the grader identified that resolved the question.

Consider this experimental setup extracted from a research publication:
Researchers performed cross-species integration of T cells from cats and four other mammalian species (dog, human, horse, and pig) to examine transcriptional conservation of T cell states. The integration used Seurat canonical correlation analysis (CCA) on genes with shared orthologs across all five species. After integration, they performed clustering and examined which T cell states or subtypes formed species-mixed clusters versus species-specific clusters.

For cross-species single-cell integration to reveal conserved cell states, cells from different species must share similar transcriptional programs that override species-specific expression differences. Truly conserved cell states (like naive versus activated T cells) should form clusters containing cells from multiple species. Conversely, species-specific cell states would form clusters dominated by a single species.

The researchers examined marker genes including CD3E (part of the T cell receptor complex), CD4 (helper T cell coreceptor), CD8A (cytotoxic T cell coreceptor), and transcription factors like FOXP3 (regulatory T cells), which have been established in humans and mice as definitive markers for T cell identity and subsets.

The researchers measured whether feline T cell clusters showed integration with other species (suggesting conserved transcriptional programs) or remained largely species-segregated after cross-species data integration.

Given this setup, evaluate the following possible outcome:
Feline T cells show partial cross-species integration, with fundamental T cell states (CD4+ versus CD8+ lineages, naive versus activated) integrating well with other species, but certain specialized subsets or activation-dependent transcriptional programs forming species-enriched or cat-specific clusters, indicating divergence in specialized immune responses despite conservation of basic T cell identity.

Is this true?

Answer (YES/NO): NO